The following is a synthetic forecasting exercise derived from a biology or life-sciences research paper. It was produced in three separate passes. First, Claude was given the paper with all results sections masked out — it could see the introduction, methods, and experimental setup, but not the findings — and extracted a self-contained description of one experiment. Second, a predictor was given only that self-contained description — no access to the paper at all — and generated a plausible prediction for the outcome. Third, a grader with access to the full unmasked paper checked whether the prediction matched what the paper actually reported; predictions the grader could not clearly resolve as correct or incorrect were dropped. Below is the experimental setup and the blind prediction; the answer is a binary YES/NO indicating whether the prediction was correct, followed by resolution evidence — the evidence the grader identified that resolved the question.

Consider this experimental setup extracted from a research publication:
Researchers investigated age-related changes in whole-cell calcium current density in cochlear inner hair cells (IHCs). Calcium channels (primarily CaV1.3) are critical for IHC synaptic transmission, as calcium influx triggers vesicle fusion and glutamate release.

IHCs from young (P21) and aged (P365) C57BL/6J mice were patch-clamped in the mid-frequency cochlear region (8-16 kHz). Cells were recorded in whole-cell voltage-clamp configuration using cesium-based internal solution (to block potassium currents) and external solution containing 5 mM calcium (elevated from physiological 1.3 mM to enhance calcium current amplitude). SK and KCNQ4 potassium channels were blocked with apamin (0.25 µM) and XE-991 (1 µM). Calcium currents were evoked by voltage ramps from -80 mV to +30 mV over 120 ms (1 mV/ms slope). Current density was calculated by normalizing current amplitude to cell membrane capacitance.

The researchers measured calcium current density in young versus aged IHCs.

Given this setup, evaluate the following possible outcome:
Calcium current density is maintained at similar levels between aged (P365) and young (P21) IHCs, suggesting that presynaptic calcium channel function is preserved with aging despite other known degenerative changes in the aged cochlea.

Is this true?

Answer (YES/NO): NO